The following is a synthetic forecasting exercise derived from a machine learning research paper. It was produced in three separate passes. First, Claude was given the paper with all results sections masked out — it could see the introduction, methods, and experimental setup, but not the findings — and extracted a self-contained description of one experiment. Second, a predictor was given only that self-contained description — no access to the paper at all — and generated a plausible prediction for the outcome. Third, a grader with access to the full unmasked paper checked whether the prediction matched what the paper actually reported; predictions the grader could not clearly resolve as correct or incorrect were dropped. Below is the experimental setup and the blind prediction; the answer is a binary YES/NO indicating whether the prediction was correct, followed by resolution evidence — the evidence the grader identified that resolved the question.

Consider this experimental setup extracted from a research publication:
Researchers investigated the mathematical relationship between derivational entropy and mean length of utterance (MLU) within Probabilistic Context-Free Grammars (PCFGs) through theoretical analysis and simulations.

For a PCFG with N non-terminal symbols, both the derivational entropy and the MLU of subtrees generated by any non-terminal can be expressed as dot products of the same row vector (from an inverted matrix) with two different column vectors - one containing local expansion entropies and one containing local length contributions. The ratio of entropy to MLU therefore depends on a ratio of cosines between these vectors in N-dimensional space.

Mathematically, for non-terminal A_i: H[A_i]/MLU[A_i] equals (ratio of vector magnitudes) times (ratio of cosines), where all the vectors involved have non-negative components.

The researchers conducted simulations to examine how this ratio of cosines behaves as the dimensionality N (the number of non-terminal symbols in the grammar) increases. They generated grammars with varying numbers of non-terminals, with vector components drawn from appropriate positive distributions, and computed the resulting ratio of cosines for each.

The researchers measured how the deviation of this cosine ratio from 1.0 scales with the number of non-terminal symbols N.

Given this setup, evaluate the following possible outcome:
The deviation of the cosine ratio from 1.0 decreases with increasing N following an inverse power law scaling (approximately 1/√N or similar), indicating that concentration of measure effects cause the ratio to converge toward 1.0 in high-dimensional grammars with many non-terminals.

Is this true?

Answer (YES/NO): YES